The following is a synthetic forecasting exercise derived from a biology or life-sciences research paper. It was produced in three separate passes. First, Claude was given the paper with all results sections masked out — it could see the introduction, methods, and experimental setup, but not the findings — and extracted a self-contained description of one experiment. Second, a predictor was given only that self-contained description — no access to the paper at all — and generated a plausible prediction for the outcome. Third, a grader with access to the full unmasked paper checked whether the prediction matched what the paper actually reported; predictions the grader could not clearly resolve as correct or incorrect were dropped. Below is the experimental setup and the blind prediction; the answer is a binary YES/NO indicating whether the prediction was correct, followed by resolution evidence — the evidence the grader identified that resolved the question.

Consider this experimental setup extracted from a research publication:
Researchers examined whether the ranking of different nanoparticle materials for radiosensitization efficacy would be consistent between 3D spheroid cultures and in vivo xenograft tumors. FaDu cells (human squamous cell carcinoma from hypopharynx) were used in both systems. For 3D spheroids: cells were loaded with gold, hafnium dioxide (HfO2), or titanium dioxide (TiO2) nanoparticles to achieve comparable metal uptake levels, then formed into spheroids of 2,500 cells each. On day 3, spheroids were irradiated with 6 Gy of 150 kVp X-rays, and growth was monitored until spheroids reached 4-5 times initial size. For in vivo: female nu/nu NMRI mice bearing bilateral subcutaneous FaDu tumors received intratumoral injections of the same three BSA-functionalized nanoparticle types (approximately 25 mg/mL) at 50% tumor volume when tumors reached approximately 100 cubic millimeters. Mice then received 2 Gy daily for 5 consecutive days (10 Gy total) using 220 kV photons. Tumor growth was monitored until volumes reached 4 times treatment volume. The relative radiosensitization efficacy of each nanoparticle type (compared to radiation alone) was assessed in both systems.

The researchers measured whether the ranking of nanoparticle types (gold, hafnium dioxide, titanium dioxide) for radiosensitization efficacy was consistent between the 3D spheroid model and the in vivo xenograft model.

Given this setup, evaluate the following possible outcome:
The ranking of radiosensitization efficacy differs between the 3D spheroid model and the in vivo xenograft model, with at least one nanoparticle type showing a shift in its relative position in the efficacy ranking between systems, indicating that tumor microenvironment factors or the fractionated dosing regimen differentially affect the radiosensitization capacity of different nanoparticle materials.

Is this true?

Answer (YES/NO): NO